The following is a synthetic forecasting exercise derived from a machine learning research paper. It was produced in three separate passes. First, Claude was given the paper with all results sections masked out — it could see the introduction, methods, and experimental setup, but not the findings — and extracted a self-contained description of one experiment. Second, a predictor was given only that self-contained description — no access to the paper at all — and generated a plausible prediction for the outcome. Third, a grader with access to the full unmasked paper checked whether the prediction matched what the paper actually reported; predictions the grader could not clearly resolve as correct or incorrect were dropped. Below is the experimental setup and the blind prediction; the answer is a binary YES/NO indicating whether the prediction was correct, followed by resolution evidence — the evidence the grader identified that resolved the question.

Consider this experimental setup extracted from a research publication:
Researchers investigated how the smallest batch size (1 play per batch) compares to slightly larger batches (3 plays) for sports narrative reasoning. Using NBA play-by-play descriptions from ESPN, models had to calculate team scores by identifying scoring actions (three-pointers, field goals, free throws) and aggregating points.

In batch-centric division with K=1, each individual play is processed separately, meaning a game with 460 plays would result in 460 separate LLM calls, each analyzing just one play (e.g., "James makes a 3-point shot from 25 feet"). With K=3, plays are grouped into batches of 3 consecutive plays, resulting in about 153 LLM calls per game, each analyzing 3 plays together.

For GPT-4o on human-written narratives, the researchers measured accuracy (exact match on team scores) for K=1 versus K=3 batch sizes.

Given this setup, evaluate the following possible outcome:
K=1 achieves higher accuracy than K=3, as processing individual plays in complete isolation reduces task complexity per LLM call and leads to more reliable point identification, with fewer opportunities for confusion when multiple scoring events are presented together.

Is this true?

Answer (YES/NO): NO